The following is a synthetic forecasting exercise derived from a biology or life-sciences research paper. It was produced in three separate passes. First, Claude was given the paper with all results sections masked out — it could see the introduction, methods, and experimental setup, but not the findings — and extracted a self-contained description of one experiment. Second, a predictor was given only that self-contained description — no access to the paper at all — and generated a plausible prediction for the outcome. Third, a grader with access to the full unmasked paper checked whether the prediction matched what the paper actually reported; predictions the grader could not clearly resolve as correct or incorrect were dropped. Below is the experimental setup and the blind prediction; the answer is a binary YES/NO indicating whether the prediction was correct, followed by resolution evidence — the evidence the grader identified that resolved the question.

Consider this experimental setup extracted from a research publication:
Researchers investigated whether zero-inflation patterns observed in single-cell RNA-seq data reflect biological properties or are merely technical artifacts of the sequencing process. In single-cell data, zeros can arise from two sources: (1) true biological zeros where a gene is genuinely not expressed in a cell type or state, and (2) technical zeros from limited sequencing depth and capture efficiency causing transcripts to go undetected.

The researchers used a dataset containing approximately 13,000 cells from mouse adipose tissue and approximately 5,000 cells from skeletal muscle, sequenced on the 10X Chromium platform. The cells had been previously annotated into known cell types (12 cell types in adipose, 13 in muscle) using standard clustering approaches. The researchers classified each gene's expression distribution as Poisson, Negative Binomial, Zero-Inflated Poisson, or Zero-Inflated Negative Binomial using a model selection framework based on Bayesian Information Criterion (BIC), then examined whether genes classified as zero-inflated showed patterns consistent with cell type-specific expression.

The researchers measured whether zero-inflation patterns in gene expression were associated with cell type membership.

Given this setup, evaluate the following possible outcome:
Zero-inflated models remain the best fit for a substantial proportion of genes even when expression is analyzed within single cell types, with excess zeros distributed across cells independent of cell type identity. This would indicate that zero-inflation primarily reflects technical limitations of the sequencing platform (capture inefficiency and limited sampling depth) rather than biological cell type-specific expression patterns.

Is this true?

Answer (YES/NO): NO